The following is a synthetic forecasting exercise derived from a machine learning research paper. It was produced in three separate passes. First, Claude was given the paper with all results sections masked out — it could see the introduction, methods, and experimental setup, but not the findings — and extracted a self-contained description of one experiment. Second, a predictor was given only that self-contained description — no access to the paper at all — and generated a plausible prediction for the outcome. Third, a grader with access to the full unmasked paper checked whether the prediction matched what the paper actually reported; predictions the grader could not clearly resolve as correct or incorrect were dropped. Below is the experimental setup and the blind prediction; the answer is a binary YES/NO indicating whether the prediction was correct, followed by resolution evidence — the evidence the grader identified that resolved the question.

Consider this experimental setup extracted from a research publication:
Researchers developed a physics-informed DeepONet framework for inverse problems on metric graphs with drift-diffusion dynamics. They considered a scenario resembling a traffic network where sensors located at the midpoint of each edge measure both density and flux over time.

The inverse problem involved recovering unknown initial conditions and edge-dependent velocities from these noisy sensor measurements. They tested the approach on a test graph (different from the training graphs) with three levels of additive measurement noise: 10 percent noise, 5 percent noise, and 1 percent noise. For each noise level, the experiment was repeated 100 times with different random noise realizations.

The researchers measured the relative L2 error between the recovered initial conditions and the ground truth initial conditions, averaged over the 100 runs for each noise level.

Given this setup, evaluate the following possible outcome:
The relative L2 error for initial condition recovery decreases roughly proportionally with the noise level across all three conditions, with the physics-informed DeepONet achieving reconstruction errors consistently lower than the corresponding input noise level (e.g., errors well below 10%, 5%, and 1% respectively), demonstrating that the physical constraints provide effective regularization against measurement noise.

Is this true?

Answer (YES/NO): NO